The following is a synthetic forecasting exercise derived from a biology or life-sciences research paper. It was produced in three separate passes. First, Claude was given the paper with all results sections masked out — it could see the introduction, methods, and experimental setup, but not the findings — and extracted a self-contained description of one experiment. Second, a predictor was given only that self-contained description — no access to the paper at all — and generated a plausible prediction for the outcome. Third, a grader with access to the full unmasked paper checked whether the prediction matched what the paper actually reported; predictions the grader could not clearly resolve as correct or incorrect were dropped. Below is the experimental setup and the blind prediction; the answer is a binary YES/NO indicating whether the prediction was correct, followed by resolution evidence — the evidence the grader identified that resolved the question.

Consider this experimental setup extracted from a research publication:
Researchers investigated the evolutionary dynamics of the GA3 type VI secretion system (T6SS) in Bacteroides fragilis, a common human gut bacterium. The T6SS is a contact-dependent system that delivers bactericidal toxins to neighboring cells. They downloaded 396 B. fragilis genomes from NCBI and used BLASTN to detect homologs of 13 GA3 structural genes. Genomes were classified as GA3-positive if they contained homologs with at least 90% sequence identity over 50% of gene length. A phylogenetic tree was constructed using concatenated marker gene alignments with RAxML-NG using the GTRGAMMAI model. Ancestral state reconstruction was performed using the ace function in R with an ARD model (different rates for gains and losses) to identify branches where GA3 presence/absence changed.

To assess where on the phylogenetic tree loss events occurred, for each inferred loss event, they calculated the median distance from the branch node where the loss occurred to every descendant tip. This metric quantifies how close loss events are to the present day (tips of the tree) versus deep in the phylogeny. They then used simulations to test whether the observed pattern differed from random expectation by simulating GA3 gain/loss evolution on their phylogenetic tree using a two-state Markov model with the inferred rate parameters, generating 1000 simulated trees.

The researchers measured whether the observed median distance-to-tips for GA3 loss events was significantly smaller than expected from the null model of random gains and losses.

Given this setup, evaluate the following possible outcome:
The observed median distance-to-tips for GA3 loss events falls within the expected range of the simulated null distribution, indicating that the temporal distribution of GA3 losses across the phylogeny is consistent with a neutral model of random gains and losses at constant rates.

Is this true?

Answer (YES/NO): NO